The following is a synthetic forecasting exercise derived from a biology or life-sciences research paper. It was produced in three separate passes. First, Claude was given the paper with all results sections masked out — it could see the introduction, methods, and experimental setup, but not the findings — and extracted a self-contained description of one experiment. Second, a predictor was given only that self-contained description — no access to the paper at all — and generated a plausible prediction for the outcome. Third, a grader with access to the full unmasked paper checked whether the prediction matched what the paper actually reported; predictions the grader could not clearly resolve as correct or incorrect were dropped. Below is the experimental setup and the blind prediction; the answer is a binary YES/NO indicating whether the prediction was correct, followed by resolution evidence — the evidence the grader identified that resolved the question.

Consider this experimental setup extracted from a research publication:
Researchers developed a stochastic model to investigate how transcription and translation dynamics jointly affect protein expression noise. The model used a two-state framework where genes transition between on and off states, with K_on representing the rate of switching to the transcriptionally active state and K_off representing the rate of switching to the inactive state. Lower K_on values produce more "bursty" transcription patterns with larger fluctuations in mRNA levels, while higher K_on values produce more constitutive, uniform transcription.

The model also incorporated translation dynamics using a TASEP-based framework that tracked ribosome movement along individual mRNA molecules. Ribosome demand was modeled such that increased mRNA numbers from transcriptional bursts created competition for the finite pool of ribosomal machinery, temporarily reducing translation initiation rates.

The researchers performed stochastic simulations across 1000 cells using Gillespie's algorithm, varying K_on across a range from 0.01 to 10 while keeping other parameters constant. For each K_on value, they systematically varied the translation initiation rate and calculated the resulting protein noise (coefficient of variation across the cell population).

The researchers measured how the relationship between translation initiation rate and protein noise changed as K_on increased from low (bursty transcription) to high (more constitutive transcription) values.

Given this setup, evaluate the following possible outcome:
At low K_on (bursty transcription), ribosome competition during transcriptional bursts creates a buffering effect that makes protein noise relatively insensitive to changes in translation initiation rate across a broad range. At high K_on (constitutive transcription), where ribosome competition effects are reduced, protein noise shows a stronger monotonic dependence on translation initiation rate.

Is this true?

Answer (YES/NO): NO